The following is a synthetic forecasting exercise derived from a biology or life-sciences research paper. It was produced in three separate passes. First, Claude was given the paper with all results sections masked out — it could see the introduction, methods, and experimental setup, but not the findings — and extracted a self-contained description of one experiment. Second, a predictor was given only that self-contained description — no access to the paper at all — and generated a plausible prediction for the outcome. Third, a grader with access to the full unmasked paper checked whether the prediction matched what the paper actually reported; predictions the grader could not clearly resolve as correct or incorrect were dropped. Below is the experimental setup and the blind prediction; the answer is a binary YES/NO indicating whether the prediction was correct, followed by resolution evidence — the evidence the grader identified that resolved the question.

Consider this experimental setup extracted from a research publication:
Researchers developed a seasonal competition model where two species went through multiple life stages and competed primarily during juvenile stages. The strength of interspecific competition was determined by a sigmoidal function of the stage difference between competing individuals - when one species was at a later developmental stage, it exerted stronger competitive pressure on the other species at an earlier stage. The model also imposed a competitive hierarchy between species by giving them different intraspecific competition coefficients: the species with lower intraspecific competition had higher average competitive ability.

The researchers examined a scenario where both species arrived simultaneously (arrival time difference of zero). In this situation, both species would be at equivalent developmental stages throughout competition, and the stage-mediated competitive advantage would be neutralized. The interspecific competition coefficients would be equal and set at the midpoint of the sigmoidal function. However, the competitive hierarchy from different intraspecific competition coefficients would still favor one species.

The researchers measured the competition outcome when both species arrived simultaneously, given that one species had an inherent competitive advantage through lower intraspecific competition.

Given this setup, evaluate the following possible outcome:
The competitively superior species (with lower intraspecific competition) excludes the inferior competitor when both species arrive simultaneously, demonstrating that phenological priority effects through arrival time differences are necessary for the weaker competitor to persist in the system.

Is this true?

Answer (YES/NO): NO